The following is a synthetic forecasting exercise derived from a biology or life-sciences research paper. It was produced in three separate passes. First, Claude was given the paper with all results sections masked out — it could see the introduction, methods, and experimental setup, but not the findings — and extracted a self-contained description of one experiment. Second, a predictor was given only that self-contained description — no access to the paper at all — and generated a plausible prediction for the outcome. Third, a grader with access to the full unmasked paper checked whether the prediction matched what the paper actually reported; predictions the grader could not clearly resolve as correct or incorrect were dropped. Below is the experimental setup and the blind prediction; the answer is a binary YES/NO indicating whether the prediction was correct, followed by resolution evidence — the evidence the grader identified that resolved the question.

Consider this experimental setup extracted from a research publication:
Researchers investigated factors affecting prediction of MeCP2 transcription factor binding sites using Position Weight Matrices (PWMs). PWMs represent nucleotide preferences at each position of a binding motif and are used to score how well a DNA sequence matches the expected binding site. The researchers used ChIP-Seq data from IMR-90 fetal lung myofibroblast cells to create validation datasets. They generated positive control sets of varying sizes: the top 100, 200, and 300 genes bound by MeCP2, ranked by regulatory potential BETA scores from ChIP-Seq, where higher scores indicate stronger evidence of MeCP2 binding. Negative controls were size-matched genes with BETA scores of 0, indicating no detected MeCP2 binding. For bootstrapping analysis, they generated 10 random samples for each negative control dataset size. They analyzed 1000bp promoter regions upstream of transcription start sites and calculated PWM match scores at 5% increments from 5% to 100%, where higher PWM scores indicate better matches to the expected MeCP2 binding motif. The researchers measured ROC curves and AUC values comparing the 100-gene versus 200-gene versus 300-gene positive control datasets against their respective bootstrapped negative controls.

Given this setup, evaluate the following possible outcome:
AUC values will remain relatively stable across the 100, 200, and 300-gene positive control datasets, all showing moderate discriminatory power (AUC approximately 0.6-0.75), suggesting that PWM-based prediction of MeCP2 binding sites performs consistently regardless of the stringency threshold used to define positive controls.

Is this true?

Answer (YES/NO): YES